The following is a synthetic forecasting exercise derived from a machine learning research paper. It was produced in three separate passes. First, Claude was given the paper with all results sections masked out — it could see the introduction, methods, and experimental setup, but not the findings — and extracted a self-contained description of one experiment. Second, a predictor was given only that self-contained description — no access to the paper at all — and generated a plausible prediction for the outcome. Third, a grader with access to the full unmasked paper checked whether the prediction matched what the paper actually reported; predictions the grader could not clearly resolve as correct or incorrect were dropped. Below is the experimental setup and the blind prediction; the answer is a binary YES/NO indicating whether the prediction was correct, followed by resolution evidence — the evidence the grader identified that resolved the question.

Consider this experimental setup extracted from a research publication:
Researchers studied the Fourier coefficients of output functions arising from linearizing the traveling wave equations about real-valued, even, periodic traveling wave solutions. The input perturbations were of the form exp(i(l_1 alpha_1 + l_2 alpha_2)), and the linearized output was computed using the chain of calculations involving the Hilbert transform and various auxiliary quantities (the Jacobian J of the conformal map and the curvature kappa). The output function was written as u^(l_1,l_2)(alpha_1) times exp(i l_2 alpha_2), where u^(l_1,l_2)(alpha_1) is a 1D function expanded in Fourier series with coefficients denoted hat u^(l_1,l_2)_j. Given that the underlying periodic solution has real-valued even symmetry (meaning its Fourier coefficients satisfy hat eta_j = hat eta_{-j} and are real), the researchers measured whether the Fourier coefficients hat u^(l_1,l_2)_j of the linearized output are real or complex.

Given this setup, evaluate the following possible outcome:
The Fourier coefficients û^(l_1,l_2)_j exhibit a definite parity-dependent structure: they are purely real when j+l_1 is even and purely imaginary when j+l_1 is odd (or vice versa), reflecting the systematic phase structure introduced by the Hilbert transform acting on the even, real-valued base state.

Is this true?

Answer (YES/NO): NO